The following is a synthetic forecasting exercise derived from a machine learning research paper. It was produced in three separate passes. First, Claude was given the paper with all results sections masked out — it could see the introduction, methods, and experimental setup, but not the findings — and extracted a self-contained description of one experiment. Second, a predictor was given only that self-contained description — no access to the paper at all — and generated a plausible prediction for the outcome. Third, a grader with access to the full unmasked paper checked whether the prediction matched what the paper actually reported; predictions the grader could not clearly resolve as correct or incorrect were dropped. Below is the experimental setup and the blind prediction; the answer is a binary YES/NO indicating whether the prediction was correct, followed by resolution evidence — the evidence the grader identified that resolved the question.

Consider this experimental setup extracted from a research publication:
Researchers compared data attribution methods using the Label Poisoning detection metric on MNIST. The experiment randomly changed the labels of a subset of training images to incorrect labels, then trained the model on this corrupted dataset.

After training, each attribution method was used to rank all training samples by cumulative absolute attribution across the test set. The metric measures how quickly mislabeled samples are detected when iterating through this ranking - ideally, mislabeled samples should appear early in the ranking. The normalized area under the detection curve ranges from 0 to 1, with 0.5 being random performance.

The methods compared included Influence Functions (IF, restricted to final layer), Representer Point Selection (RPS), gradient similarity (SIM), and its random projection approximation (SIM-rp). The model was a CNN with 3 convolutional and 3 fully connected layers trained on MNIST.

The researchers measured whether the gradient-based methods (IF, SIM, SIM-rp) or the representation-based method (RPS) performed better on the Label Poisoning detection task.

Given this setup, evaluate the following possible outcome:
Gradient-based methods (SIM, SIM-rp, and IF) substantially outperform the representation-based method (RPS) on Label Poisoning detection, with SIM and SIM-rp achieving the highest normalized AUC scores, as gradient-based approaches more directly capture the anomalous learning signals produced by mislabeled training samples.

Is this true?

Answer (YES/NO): NO